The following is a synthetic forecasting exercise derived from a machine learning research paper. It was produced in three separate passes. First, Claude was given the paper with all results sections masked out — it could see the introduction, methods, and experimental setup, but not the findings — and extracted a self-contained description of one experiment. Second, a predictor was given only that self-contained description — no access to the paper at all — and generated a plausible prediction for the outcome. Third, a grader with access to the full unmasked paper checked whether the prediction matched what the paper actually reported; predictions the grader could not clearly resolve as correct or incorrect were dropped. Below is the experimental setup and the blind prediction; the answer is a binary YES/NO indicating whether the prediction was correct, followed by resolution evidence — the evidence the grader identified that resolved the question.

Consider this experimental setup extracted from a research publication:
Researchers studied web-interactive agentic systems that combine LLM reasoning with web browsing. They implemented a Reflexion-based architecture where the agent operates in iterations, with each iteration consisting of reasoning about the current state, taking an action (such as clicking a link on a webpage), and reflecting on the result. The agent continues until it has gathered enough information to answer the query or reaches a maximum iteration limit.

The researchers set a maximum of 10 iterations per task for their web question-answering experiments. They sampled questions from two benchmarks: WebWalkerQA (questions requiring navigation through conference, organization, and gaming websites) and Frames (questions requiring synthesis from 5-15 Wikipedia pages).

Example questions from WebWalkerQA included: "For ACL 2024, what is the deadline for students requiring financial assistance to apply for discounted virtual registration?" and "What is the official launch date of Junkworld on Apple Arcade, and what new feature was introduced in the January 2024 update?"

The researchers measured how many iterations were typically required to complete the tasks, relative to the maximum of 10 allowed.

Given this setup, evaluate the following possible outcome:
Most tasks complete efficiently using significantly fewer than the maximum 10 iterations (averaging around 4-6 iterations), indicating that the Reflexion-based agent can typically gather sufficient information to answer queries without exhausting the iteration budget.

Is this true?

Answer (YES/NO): YES